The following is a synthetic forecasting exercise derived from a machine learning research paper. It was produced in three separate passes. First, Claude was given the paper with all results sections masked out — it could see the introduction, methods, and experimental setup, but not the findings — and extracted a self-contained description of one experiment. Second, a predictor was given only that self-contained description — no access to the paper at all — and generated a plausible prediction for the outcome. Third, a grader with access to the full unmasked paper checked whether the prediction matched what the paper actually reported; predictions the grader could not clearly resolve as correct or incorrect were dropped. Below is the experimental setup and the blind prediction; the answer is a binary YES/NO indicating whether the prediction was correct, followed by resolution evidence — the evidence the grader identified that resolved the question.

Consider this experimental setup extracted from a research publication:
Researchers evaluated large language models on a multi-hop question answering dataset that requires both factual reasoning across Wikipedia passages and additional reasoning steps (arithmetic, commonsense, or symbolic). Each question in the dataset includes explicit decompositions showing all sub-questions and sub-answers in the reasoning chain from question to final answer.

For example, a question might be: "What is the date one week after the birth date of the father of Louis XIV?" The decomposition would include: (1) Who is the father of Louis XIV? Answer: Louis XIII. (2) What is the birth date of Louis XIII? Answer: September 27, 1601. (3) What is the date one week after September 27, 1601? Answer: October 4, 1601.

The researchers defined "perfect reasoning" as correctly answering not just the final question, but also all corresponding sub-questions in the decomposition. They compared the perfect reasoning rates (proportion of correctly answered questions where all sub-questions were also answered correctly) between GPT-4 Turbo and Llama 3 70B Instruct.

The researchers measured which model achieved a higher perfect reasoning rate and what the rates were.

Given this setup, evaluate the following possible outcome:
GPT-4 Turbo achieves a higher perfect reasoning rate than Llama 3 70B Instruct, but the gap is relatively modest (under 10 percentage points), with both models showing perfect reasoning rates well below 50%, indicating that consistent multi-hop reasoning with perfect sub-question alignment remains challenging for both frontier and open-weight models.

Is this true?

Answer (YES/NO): YES